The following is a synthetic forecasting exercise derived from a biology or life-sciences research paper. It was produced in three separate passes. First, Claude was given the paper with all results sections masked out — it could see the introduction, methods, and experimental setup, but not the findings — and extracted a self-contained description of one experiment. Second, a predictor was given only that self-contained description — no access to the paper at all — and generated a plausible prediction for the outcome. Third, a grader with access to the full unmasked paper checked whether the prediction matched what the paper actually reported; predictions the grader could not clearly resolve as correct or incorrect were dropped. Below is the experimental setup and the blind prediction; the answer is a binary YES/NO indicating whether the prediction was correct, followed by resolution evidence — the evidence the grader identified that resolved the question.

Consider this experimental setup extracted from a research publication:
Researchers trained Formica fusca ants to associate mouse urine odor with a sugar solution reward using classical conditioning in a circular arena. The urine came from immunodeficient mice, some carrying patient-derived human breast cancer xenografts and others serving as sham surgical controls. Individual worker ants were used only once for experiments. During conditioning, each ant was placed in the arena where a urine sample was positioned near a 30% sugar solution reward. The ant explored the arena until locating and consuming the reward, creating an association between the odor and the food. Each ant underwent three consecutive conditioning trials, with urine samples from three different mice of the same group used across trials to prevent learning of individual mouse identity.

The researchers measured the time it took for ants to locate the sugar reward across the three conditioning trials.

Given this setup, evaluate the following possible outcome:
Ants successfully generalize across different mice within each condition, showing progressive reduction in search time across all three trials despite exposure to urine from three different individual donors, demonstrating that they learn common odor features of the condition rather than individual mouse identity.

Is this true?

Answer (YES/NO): YES